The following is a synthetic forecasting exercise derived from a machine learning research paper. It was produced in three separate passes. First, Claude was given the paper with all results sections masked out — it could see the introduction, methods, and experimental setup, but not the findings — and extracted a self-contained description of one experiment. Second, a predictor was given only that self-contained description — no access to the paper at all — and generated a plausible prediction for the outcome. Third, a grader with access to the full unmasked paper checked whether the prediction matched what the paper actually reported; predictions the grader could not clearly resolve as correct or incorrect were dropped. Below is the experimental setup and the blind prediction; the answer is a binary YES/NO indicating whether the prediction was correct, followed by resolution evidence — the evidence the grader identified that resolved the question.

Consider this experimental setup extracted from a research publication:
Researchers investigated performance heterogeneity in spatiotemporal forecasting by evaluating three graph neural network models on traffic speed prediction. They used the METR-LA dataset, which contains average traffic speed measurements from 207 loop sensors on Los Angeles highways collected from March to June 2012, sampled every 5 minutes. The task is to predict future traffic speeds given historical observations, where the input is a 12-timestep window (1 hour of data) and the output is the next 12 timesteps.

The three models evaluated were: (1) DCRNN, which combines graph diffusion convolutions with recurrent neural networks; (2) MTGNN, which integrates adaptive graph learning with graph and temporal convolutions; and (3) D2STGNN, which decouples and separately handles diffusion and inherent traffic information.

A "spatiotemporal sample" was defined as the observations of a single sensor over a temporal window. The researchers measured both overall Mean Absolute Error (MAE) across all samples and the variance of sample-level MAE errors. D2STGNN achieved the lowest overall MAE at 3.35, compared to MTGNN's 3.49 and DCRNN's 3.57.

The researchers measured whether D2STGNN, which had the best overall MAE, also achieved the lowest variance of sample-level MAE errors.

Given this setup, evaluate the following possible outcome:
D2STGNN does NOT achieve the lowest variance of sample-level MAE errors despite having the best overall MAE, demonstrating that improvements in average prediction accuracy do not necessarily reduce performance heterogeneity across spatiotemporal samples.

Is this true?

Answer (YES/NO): YES